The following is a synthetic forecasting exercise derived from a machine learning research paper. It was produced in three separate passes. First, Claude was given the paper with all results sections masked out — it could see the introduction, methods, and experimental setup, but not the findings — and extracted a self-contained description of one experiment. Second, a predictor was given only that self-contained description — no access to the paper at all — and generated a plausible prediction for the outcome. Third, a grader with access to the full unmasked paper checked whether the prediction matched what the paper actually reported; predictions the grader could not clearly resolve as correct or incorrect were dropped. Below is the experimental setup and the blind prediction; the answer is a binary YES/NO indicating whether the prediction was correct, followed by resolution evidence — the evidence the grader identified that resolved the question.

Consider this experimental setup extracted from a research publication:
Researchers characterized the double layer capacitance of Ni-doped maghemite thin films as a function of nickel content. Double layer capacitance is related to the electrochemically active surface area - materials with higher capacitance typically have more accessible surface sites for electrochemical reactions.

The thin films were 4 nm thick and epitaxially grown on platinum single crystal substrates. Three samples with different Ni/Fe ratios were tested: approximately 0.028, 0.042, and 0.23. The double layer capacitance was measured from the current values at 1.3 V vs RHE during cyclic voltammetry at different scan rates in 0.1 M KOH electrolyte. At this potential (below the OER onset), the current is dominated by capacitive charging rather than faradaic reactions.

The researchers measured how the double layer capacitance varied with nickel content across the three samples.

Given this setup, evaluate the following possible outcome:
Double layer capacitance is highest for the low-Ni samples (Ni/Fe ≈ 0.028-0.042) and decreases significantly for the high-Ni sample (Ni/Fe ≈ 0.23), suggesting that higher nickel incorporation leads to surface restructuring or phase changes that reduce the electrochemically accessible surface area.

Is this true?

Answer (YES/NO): YES